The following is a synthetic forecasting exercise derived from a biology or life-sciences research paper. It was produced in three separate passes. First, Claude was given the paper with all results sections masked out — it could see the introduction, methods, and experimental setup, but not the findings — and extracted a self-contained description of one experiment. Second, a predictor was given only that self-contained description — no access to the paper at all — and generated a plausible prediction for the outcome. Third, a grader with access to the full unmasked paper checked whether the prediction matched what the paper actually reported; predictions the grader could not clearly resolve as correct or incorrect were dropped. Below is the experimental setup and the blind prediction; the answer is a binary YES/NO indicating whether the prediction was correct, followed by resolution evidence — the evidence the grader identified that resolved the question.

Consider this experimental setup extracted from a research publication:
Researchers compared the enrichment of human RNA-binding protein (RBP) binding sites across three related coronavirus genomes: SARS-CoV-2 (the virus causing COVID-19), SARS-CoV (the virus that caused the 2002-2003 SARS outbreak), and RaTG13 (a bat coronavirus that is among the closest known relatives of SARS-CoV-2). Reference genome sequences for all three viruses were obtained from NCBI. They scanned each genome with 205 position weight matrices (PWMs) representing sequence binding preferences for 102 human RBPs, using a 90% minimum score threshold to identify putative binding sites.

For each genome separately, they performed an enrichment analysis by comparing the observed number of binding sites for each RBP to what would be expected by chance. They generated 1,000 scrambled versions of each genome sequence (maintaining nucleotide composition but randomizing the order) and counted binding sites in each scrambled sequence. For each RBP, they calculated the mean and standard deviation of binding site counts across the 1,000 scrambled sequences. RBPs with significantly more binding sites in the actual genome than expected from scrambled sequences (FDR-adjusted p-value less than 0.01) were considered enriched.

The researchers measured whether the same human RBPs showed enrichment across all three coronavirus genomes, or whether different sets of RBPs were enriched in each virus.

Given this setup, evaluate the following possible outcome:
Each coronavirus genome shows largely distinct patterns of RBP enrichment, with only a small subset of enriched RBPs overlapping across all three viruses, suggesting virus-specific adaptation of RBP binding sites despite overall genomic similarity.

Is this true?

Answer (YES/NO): NO